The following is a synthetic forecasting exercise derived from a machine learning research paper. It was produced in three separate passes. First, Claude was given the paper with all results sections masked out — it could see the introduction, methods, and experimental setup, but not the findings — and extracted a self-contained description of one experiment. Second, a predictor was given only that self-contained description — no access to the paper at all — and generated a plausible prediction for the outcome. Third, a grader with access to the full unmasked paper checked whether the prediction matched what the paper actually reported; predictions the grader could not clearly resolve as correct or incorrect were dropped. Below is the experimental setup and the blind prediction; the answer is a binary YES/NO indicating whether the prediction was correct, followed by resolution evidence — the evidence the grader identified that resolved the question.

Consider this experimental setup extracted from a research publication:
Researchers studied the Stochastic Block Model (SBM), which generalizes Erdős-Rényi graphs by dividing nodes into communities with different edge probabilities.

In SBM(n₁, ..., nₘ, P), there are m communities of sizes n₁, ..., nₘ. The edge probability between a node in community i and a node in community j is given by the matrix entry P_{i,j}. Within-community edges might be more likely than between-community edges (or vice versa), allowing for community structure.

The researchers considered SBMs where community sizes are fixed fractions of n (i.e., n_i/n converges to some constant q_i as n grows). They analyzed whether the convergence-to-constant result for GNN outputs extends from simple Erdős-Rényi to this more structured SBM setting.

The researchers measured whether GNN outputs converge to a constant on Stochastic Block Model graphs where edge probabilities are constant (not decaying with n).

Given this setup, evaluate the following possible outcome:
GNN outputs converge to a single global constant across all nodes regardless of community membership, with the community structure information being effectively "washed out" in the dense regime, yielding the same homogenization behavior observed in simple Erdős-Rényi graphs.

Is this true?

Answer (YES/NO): YES